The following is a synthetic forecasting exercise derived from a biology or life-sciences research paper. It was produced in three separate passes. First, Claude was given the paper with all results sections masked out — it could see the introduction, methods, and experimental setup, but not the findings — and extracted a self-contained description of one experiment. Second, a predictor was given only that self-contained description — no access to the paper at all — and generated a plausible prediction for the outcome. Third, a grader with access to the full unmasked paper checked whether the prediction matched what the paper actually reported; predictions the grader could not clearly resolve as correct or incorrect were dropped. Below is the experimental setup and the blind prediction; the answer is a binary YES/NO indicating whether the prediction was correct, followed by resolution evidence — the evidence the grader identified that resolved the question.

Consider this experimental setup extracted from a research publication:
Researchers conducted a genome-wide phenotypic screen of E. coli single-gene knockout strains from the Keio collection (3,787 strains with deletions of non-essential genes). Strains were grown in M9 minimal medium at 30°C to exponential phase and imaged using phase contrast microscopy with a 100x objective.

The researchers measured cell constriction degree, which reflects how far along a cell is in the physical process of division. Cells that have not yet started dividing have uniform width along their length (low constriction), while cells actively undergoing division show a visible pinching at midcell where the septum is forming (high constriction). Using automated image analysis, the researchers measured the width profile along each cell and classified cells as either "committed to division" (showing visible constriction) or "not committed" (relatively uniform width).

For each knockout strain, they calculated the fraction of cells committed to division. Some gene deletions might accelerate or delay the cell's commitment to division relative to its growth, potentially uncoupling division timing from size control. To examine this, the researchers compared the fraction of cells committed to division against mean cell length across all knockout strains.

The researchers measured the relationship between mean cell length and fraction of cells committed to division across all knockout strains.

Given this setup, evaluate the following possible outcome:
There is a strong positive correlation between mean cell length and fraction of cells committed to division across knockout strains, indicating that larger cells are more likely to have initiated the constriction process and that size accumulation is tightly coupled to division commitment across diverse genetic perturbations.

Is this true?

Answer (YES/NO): NO